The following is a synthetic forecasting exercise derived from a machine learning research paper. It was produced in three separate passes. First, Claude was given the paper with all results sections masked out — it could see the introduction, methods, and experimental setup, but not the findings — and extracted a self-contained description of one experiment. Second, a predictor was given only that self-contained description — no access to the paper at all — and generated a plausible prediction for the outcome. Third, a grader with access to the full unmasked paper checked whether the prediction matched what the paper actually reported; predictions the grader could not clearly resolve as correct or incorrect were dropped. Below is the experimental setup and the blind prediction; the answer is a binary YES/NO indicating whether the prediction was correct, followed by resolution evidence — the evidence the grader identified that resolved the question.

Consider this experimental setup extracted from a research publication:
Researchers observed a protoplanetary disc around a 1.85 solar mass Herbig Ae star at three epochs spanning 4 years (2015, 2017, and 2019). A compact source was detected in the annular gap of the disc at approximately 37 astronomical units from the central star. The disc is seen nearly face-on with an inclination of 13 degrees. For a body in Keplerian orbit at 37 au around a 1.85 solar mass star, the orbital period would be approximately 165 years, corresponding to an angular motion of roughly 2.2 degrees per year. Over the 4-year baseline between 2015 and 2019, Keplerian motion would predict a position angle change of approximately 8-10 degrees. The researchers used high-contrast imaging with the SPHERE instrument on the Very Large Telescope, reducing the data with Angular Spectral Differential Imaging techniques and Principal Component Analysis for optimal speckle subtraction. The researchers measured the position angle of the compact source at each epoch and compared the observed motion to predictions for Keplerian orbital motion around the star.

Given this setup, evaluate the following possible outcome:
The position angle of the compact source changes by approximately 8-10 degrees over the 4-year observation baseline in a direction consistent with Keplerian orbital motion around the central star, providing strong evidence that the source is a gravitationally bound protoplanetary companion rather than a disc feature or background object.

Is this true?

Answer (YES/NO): YES